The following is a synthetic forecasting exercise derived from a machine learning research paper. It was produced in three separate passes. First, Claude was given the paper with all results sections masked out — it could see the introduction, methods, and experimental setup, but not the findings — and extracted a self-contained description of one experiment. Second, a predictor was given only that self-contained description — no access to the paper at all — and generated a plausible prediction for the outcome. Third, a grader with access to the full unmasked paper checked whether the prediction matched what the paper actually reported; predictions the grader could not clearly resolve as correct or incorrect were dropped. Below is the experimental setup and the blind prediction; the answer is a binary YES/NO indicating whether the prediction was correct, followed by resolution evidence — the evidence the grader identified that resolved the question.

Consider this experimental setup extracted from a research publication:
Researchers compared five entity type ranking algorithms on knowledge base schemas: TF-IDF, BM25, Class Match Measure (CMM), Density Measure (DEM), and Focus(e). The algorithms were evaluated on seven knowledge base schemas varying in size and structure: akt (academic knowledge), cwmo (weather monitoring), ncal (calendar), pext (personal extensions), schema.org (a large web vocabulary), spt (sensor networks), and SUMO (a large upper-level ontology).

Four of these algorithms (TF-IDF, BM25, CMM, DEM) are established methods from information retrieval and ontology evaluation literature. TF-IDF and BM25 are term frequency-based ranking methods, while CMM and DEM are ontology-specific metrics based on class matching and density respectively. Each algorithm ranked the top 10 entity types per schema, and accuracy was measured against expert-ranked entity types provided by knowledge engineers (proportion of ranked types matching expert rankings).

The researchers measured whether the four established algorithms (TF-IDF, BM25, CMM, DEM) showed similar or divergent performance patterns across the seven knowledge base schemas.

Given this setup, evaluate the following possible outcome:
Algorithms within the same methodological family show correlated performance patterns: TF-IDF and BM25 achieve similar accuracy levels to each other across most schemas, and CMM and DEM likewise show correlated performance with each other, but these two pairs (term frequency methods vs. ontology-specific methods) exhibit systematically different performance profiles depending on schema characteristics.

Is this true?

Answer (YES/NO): NO